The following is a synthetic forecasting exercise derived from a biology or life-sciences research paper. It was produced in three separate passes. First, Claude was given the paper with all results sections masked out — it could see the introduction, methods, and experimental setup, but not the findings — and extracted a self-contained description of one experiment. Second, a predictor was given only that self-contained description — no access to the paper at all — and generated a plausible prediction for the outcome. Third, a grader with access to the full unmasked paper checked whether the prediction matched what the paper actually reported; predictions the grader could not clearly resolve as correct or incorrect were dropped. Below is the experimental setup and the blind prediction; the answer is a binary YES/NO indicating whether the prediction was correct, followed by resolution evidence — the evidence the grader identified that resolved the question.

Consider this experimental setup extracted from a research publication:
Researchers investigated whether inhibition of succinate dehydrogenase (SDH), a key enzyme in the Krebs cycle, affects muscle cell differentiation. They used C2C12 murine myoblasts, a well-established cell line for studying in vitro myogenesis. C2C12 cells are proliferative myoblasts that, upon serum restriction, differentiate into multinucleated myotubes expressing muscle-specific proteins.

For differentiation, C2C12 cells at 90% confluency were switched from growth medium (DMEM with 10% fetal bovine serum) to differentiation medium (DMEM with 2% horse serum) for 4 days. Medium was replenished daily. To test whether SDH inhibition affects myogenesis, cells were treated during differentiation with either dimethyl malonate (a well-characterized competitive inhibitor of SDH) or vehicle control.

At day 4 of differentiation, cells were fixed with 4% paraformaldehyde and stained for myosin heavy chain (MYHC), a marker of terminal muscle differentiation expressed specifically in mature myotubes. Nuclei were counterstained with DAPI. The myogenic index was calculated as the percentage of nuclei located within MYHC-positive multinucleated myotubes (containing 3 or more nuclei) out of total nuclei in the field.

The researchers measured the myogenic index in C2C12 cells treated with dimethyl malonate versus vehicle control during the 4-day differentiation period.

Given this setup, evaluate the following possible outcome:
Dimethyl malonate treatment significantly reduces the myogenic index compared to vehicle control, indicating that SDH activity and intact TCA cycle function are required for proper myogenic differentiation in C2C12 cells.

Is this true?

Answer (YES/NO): YES